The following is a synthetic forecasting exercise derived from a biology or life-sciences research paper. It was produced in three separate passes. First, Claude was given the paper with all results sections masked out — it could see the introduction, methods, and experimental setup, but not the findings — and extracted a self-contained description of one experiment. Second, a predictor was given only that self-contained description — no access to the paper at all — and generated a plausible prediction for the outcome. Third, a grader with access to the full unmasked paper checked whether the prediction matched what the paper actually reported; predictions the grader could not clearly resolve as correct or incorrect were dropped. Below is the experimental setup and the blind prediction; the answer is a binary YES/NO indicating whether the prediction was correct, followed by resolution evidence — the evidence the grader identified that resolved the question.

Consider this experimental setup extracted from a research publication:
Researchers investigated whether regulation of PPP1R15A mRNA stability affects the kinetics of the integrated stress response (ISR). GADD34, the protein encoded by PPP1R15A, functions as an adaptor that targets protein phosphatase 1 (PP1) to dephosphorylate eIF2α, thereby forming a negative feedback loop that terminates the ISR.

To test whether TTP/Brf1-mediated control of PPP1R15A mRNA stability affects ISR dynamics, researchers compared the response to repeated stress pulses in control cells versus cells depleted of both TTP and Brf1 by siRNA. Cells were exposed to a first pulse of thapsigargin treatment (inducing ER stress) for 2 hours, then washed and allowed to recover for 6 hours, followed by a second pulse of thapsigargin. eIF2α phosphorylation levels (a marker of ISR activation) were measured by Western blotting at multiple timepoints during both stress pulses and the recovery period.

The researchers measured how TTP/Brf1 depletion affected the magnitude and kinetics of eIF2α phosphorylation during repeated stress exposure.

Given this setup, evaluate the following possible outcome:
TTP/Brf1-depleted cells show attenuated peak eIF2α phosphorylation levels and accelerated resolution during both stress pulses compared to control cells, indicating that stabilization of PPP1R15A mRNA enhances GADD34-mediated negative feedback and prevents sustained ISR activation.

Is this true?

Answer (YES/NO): NO